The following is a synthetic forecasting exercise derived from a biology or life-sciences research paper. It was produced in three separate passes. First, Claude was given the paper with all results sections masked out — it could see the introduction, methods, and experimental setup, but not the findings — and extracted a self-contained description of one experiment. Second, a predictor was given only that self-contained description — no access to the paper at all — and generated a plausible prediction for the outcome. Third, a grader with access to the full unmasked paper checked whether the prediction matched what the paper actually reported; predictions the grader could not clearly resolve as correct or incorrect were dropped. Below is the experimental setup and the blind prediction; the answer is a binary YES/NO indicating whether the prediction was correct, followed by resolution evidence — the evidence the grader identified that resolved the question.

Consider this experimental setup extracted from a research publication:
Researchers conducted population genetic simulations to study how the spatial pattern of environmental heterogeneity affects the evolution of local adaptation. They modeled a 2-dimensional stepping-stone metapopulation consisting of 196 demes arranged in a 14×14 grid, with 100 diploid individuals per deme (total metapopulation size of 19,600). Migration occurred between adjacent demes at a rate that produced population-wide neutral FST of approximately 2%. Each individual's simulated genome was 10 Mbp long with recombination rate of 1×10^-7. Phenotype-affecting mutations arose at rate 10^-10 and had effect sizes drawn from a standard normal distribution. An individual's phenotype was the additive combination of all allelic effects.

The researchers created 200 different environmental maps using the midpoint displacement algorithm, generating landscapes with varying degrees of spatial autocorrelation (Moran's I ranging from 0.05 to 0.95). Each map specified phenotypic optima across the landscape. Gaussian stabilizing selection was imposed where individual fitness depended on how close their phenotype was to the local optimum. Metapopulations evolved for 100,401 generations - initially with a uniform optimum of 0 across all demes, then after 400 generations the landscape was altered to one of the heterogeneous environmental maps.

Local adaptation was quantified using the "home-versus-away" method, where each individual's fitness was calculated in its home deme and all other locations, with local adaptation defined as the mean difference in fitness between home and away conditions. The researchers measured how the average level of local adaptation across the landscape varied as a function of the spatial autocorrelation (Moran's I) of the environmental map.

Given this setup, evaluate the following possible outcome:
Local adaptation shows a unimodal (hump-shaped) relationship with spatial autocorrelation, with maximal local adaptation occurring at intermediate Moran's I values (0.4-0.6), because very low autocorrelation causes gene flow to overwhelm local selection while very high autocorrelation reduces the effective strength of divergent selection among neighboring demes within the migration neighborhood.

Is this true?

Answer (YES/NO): NO